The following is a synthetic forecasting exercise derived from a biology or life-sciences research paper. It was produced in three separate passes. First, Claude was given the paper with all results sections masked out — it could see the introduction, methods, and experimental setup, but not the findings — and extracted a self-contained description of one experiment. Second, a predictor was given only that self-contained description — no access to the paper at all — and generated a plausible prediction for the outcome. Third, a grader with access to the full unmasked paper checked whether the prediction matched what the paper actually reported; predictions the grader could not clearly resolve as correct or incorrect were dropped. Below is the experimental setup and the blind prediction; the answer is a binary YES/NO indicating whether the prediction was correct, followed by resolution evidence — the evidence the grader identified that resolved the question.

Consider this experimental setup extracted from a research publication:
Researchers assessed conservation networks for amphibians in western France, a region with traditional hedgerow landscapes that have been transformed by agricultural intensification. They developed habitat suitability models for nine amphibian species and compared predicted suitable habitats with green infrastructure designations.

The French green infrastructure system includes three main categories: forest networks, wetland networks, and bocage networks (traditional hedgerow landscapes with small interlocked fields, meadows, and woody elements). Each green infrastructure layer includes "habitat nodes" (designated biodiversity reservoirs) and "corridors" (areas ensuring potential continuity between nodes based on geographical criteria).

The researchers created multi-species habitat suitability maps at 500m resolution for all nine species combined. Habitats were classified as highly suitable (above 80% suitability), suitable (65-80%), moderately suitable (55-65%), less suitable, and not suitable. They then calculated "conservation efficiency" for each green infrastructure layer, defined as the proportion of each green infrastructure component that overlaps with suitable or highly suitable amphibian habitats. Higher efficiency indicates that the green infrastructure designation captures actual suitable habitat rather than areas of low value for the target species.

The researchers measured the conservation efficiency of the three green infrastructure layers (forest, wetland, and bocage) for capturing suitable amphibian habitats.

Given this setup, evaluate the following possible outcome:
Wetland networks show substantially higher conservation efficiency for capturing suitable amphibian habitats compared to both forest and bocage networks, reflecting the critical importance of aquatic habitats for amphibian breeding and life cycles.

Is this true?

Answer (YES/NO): NO